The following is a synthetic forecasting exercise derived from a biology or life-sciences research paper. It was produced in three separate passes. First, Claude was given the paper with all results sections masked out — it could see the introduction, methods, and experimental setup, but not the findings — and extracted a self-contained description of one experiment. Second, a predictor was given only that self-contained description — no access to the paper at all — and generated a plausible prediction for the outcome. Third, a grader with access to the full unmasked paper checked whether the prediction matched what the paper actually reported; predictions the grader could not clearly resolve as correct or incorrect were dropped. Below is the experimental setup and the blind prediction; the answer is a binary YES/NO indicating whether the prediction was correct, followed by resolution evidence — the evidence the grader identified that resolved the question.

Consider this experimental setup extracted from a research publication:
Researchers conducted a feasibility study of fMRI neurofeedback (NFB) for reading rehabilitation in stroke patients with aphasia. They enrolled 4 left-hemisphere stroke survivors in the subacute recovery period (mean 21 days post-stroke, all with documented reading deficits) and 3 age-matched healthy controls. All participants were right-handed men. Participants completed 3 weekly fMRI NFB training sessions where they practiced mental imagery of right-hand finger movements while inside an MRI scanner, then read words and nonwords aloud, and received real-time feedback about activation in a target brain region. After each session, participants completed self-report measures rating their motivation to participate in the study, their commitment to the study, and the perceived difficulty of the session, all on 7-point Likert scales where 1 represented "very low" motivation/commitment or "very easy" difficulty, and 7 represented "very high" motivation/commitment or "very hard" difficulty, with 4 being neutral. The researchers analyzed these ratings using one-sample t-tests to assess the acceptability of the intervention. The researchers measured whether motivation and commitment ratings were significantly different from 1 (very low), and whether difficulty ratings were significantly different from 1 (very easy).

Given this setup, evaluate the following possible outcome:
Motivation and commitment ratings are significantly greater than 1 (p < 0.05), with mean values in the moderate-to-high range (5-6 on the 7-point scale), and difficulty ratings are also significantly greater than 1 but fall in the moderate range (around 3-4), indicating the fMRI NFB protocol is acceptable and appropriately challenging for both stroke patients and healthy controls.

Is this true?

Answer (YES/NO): NO